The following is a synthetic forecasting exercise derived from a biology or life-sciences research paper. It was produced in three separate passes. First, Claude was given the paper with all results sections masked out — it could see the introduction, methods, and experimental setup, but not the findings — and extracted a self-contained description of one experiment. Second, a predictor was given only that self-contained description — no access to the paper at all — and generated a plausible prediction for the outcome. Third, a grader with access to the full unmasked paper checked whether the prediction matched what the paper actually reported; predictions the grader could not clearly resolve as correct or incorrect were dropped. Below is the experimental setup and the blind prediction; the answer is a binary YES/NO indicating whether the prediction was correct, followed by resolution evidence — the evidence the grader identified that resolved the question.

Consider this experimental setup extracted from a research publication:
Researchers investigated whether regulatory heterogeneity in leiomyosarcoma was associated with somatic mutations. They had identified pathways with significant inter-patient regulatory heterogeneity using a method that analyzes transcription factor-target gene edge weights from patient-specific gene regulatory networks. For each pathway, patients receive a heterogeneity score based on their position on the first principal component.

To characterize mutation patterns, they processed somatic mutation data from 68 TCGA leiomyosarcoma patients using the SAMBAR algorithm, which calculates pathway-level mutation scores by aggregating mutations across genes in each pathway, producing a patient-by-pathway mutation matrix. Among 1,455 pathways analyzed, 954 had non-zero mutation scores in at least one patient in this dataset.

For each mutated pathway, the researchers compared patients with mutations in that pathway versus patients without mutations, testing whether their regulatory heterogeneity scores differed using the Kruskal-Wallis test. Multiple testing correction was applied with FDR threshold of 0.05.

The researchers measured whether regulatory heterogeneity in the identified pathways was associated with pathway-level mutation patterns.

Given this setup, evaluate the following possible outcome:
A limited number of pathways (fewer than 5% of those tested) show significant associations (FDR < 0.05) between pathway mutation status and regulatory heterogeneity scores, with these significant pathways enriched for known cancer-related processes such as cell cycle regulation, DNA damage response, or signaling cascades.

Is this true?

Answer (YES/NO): NO